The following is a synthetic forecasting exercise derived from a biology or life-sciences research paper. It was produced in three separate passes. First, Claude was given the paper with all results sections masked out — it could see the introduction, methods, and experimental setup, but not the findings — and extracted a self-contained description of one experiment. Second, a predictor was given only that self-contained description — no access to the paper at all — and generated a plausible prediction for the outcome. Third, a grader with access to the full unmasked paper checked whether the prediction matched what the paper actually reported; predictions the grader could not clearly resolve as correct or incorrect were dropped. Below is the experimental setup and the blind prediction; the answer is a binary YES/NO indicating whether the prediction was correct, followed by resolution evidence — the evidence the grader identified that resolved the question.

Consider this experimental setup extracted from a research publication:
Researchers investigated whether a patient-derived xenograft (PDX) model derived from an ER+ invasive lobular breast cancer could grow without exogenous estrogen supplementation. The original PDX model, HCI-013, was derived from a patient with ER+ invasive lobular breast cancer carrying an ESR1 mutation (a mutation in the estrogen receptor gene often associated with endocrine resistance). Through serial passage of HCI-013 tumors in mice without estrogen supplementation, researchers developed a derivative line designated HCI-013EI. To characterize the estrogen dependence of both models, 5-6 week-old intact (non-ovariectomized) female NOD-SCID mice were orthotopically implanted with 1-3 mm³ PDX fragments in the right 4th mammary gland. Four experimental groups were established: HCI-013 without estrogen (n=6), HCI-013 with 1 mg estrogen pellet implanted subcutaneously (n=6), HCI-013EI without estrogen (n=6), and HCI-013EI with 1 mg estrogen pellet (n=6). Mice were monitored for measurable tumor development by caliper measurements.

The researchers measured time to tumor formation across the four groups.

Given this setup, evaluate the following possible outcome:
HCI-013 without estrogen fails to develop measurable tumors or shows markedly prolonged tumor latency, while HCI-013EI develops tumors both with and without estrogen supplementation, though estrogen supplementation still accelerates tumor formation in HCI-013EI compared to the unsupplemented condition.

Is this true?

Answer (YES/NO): YES